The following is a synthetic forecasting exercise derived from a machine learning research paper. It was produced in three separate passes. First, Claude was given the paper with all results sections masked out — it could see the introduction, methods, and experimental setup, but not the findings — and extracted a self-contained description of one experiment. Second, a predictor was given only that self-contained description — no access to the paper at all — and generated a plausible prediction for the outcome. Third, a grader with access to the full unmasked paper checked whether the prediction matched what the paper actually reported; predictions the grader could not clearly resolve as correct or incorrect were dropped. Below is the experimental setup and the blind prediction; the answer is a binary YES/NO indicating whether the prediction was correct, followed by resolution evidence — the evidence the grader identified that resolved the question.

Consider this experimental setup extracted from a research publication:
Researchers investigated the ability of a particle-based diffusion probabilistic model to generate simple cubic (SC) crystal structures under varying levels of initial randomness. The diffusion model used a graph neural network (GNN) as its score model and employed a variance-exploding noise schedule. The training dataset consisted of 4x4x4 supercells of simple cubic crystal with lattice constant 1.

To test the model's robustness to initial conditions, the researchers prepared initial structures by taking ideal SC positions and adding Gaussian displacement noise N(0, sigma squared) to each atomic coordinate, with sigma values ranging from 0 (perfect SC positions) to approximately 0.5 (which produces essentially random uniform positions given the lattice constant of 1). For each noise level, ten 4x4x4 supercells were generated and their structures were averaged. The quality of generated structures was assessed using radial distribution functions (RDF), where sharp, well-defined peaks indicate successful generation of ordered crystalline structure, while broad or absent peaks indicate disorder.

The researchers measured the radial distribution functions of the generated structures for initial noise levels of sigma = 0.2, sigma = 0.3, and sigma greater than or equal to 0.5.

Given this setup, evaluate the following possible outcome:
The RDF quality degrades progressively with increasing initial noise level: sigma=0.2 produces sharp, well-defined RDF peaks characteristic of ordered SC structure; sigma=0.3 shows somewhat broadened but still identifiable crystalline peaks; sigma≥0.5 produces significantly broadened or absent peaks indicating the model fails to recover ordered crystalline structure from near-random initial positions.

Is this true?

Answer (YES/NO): YES